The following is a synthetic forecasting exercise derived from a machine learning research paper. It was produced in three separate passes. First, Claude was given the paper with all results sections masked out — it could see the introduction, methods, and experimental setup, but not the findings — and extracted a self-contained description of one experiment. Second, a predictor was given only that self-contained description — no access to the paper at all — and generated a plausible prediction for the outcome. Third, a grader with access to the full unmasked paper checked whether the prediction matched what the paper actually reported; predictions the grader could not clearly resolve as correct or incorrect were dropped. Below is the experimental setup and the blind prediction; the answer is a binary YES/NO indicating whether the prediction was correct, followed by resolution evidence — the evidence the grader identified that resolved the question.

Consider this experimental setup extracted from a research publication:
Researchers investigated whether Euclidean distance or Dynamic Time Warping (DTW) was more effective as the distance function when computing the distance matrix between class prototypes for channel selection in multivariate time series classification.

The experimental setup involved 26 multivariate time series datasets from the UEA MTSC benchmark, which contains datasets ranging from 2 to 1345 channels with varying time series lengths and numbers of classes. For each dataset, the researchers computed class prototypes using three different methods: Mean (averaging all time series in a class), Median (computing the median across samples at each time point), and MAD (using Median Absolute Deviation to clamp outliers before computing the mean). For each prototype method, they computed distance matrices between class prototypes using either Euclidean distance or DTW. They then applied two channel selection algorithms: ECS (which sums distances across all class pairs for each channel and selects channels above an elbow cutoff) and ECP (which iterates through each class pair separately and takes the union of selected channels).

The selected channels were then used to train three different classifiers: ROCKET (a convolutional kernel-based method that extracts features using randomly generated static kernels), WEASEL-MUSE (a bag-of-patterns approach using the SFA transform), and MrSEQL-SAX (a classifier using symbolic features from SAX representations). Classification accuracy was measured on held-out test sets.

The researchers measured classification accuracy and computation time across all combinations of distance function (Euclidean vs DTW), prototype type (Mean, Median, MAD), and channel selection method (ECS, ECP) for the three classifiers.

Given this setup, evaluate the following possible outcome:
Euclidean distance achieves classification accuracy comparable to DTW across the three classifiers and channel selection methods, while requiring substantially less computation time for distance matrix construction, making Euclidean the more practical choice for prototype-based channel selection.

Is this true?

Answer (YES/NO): YES